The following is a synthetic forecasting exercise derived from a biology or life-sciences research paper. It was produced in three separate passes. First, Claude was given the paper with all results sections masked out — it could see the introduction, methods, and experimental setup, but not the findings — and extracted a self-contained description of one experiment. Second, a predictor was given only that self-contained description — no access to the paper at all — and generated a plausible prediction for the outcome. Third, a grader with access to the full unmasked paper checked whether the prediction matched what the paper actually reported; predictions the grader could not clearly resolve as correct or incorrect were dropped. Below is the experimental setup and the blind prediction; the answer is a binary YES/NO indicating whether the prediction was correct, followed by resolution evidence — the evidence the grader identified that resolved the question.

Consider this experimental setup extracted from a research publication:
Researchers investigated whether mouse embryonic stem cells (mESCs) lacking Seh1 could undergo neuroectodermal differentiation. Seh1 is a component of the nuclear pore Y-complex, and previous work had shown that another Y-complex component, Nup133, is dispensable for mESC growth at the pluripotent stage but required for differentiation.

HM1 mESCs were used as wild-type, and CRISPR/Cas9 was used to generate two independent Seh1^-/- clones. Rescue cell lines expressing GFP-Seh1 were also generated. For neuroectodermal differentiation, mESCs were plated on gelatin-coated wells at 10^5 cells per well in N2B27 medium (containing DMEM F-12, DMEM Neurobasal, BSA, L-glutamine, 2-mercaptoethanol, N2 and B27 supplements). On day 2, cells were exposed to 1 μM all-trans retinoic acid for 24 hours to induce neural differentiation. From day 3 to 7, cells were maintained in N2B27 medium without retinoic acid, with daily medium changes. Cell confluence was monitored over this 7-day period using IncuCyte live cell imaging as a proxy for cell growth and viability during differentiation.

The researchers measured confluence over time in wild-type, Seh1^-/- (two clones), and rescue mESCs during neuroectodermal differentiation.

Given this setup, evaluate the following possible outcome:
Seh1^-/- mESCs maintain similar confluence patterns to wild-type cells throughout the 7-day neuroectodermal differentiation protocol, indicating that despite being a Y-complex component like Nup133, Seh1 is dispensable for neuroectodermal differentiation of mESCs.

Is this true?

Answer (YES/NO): NO